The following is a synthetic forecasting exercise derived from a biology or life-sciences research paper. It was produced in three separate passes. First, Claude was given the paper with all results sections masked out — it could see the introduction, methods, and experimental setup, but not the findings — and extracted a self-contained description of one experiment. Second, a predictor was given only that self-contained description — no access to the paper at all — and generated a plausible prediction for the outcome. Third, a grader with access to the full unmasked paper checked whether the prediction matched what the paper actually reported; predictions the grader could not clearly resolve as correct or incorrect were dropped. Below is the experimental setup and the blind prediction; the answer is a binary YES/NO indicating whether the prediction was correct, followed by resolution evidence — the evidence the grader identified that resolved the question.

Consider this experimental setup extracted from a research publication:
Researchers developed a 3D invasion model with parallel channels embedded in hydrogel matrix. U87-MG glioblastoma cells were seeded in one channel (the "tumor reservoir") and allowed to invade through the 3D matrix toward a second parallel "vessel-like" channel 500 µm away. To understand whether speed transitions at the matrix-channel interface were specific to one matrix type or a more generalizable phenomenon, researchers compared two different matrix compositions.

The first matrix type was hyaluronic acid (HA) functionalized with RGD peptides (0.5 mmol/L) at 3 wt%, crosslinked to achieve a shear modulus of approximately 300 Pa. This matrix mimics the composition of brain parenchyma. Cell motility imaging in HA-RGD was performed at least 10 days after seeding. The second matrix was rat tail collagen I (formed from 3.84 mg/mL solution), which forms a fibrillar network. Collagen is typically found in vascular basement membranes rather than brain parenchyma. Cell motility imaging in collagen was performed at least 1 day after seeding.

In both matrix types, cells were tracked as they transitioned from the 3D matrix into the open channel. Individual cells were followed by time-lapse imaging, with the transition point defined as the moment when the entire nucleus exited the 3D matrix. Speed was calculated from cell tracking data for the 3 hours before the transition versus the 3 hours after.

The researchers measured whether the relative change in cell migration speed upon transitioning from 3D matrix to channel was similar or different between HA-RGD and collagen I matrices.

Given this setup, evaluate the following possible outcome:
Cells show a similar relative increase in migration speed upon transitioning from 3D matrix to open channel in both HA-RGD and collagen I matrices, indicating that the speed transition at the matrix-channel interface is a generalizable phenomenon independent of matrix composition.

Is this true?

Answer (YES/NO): YES